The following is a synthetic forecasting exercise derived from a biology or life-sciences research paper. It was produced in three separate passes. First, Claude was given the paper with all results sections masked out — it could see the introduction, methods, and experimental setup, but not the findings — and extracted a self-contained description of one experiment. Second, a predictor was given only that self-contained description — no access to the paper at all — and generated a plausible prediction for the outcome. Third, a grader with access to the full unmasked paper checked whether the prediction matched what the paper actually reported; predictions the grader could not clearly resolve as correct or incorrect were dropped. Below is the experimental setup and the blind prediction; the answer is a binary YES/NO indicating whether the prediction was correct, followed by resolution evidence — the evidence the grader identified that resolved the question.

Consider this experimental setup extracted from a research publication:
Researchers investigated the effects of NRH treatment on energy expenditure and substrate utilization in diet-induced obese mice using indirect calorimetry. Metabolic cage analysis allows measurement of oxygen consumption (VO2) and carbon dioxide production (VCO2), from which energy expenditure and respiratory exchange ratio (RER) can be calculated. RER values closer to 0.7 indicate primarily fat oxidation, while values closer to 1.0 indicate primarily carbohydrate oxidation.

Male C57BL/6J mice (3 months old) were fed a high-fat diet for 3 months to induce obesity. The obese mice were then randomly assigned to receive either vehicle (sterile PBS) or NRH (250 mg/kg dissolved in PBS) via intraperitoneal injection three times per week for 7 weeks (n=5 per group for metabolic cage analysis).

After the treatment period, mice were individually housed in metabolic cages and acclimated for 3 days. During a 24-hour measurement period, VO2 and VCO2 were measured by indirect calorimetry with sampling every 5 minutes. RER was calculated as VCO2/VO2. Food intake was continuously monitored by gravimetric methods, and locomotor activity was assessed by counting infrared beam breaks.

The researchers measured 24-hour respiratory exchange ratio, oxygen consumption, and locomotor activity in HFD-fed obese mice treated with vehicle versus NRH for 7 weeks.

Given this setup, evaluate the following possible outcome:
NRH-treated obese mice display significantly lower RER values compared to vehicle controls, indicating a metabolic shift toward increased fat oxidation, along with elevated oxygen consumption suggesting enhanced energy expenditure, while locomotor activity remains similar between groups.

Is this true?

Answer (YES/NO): NO